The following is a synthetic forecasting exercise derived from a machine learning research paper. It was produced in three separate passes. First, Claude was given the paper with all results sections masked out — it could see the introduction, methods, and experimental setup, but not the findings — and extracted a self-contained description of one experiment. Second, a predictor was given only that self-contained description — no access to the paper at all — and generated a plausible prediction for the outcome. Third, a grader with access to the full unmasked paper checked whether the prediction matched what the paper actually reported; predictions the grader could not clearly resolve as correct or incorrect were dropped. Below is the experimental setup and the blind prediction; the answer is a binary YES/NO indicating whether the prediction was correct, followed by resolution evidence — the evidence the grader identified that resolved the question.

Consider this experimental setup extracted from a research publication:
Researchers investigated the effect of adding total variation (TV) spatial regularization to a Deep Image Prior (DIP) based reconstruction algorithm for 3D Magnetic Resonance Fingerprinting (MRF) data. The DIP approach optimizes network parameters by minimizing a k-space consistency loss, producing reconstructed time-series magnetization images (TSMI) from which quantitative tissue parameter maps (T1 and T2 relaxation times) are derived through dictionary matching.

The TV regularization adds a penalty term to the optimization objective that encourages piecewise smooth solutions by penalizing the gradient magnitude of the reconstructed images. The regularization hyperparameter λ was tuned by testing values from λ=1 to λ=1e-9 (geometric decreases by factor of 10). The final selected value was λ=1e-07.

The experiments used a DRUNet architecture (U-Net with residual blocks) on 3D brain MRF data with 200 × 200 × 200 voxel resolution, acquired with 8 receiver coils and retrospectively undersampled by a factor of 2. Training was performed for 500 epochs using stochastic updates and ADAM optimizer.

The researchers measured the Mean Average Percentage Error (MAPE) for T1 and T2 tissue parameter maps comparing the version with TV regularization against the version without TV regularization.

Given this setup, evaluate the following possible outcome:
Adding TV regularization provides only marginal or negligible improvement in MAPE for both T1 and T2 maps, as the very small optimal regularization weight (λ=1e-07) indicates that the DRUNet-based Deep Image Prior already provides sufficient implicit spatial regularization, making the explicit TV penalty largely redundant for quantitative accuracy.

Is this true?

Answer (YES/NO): NO